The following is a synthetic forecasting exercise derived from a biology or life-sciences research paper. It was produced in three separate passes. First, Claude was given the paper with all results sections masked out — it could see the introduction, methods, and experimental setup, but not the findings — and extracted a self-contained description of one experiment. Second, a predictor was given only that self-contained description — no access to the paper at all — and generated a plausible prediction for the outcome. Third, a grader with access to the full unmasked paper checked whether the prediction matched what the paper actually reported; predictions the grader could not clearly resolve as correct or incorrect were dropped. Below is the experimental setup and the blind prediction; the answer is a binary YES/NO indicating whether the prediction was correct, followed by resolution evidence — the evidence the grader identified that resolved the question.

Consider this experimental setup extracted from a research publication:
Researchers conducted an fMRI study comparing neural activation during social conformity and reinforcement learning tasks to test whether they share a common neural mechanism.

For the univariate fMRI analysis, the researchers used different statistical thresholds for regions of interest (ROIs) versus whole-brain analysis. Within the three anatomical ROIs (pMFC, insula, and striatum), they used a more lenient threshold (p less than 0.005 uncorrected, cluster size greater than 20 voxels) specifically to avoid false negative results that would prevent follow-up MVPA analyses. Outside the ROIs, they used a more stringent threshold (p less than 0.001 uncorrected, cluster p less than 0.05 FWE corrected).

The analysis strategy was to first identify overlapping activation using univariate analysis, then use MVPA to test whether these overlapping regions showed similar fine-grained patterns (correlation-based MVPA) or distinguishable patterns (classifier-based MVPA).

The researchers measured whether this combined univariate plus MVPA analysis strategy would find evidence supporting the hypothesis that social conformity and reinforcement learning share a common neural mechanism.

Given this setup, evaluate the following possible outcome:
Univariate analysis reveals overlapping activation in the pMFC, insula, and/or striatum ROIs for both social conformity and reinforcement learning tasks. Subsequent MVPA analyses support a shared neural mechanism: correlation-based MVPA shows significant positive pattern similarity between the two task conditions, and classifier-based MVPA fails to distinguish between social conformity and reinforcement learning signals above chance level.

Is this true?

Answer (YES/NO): NO